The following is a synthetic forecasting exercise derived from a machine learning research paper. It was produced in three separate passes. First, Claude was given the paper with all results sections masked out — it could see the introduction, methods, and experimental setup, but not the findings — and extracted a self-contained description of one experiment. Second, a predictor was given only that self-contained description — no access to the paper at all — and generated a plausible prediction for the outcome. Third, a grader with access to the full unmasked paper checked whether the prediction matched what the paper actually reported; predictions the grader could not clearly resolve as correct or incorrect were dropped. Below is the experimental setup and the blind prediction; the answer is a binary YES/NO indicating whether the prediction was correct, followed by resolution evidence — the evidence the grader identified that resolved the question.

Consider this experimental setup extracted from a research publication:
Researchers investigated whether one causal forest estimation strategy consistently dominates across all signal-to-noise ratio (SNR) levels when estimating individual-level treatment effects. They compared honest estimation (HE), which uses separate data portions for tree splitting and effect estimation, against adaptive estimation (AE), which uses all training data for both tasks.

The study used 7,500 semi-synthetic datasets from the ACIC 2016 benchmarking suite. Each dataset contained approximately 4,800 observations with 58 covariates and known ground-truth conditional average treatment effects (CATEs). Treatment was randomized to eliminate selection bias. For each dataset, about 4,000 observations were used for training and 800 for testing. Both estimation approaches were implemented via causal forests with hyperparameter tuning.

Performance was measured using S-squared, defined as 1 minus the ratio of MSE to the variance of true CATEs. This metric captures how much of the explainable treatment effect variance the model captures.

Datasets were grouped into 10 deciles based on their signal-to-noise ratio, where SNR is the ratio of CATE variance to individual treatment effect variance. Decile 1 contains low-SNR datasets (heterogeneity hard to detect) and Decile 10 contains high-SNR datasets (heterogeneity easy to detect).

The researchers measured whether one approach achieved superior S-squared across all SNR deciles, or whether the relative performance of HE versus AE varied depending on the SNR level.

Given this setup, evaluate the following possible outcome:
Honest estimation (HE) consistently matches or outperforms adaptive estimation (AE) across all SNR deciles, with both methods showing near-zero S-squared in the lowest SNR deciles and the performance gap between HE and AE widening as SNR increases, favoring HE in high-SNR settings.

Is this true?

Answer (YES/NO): NO